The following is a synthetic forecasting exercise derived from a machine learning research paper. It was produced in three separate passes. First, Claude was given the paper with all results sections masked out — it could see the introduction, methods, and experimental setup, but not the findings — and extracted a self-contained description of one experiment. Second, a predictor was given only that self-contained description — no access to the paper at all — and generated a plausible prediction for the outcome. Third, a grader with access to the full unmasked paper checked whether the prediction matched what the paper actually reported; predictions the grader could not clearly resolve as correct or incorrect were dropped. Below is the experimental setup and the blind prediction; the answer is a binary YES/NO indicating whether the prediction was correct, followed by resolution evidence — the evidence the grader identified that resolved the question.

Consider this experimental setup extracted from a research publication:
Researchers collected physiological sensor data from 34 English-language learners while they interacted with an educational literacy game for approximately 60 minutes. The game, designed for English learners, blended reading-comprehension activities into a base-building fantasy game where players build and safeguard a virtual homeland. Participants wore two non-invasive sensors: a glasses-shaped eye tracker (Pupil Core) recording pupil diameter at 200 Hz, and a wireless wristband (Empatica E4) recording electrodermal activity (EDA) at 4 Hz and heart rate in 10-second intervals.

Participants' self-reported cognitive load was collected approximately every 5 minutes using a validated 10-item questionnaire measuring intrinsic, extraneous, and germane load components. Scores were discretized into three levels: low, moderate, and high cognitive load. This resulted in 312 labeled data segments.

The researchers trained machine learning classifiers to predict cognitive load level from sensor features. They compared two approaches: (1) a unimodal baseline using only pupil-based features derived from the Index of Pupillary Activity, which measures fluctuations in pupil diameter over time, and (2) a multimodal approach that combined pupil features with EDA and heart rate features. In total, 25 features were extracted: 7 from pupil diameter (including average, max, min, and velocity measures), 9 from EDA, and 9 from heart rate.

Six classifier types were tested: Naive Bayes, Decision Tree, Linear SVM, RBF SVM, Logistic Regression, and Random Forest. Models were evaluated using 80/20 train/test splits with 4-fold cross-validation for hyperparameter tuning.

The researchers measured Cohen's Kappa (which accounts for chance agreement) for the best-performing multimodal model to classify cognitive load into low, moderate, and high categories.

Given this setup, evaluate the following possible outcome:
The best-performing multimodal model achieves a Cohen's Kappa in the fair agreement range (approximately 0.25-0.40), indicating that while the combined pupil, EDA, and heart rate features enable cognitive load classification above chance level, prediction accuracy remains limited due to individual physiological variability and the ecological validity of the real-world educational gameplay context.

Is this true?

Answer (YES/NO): NO